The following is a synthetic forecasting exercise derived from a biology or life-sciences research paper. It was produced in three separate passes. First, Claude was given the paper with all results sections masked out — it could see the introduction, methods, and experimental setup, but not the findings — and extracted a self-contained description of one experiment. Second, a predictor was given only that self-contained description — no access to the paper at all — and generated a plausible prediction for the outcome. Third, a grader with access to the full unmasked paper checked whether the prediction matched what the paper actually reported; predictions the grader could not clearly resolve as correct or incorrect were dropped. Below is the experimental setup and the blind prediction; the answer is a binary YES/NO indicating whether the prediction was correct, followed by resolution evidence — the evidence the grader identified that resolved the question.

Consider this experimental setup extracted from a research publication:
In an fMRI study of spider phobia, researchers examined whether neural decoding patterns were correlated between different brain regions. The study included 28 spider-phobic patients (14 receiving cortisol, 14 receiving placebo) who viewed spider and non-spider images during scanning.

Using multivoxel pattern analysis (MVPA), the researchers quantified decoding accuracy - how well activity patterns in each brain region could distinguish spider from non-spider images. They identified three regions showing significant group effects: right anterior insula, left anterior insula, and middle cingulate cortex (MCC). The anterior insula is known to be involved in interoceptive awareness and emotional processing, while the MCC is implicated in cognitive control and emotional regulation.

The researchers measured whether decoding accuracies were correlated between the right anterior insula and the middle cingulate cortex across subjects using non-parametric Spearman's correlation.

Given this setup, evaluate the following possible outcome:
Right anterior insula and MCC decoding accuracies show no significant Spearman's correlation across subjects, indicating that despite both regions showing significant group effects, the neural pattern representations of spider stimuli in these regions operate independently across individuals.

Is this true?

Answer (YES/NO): NO